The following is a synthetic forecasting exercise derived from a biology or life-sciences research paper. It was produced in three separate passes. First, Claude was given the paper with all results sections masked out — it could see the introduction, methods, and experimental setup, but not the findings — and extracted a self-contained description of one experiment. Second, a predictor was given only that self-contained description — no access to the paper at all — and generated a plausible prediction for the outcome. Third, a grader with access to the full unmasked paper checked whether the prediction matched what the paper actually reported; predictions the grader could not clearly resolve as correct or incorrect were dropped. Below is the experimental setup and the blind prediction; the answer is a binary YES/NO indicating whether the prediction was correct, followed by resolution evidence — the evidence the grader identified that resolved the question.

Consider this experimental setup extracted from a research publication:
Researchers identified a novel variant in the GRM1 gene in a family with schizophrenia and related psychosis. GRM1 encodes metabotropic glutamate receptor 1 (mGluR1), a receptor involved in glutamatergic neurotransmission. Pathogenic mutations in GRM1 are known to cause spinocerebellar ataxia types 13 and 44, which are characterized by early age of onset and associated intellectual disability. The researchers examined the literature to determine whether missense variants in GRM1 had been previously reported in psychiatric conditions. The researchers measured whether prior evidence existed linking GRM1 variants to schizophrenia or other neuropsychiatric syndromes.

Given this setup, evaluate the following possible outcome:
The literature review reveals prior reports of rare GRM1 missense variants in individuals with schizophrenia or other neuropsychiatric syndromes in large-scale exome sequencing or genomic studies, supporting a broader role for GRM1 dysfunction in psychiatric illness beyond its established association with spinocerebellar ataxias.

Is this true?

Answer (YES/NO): YES